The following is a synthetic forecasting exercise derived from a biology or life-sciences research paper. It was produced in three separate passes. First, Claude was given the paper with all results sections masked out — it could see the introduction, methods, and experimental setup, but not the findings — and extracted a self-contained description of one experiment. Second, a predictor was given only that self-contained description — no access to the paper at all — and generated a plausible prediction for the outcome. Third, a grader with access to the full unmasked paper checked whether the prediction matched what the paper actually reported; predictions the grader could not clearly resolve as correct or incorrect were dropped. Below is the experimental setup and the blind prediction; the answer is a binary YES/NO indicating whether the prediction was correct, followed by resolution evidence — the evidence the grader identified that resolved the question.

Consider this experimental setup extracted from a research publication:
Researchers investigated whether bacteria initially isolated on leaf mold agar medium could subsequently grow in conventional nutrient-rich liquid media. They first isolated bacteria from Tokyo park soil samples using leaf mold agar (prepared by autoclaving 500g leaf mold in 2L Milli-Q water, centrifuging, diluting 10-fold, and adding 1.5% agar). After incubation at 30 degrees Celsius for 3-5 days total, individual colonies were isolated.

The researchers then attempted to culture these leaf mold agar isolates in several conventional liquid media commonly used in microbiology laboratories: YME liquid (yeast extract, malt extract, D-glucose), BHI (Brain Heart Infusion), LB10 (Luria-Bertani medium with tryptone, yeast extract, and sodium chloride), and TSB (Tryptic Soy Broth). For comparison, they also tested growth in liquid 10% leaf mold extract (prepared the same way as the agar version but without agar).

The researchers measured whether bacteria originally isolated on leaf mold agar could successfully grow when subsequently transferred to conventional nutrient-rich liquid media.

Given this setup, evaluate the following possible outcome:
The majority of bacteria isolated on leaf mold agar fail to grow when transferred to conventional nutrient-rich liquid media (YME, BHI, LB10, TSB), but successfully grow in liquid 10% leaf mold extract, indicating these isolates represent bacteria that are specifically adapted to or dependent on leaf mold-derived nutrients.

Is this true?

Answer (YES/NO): NO